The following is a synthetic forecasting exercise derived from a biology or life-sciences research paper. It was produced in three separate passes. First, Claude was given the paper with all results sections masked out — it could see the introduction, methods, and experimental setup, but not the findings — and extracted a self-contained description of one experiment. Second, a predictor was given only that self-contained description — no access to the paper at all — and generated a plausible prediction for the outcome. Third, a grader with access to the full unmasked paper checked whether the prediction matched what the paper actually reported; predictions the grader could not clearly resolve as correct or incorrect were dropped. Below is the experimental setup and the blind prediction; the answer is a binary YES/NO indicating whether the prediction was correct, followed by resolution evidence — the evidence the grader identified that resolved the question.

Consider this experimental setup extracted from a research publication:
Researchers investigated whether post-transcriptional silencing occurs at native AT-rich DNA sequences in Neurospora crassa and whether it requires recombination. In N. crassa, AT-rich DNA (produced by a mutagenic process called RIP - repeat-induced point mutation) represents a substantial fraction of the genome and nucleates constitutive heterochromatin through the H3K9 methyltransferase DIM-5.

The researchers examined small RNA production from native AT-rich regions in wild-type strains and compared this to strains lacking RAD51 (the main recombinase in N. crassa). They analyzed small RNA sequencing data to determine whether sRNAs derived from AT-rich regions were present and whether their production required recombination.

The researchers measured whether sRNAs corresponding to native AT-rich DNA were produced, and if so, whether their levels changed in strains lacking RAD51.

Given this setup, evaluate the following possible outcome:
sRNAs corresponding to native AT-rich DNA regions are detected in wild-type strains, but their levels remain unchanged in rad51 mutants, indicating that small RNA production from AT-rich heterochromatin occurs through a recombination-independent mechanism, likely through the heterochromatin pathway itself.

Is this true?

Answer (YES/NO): NO